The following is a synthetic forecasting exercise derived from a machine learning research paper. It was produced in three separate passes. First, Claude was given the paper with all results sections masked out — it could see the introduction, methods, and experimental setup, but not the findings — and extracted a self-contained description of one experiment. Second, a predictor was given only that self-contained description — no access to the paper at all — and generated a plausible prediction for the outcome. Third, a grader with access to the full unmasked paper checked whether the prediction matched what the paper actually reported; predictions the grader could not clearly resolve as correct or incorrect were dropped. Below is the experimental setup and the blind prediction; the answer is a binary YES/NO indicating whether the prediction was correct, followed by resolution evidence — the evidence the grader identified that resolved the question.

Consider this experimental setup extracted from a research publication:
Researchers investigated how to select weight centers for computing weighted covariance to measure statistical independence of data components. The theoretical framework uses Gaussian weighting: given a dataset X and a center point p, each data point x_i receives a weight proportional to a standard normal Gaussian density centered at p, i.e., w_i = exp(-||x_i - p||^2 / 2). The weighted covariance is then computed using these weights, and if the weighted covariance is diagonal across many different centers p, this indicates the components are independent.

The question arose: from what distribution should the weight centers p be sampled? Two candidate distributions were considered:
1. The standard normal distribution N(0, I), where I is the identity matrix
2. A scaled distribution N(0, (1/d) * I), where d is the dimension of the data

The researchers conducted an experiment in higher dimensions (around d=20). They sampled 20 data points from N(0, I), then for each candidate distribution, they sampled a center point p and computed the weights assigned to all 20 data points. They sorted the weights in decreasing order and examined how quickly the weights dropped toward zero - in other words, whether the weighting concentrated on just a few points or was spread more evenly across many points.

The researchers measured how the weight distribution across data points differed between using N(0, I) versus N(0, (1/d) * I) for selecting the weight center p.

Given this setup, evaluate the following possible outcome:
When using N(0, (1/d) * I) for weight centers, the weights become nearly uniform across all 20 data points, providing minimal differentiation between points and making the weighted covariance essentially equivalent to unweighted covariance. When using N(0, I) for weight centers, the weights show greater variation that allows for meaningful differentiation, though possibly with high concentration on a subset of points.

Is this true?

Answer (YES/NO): NO